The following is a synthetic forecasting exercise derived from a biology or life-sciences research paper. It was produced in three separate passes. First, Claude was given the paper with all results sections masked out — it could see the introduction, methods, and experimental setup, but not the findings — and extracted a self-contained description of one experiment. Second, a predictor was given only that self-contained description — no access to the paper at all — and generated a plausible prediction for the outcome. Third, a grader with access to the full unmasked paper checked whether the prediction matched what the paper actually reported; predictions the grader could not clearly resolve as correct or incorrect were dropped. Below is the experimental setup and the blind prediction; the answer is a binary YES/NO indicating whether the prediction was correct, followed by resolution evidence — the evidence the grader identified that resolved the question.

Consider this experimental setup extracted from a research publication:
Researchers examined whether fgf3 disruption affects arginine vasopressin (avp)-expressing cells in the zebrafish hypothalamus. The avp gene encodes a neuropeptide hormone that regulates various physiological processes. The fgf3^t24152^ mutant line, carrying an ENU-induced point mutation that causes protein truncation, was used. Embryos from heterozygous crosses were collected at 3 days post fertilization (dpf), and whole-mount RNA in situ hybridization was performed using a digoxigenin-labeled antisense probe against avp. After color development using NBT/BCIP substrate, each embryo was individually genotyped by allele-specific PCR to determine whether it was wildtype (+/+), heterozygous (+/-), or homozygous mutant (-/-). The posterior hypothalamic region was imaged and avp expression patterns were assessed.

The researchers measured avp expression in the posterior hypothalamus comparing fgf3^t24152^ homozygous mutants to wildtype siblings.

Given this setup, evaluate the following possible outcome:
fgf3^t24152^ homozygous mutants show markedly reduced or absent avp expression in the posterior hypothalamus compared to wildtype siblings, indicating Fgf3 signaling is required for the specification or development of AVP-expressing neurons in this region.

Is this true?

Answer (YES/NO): NO